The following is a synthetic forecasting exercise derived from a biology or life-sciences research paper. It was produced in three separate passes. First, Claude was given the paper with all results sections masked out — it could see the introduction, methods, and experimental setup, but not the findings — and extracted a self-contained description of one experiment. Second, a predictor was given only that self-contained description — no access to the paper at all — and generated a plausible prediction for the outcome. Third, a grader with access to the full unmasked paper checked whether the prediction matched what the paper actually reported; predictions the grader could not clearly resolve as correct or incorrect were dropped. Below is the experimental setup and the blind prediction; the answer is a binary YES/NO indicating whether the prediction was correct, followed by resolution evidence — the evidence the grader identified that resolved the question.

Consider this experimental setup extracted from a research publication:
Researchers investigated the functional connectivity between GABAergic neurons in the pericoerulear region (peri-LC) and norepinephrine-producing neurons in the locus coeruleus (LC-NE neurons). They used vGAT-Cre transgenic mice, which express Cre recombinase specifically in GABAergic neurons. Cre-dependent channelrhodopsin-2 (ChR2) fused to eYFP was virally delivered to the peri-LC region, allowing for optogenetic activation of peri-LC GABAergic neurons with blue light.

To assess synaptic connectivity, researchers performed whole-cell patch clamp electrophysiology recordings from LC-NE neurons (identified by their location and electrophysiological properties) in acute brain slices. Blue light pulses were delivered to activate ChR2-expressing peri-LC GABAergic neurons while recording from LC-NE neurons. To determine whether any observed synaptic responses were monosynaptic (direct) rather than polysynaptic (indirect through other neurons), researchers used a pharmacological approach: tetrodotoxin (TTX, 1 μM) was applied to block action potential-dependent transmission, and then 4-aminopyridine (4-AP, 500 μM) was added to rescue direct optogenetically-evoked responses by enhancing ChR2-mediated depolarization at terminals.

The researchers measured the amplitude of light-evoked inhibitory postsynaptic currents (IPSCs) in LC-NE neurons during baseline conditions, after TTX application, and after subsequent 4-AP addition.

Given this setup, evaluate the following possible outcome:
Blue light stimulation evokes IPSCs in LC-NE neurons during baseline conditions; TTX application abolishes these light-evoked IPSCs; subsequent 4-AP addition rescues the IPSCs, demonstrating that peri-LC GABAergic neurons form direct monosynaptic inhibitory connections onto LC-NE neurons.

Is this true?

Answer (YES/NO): YES